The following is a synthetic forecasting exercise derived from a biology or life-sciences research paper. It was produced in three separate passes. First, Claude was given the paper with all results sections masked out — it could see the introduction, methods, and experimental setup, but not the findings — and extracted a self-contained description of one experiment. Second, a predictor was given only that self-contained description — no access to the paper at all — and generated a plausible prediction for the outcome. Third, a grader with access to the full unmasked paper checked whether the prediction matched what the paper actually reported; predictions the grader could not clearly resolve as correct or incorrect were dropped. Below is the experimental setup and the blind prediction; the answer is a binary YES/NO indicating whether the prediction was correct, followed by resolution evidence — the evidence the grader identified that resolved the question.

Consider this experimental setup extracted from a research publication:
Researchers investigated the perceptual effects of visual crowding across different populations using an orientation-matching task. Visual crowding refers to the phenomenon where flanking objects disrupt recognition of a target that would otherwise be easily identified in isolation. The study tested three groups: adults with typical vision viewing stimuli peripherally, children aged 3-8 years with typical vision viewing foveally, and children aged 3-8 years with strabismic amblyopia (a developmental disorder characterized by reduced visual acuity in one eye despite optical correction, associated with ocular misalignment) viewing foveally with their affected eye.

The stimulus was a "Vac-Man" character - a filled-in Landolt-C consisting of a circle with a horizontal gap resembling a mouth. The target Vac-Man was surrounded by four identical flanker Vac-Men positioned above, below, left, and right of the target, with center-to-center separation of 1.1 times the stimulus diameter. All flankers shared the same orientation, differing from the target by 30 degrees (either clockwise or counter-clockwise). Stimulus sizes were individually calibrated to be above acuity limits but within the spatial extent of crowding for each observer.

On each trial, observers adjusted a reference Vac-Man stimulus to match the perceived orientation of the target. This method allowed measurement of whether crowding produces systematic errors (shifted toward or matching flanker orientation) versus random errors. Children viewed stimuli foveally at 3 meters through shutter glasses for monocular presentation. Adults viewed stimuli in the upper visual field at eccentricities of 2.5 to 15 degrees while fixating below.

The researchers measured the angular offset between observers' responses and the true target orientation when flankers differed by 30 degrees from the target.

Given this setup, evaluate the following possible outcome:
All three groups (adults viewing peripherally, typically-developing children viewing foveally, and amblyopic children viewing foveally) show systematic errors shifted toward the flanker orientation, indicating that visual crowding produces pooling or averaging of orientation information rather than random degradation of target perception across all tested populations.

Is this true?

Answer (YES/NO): YES